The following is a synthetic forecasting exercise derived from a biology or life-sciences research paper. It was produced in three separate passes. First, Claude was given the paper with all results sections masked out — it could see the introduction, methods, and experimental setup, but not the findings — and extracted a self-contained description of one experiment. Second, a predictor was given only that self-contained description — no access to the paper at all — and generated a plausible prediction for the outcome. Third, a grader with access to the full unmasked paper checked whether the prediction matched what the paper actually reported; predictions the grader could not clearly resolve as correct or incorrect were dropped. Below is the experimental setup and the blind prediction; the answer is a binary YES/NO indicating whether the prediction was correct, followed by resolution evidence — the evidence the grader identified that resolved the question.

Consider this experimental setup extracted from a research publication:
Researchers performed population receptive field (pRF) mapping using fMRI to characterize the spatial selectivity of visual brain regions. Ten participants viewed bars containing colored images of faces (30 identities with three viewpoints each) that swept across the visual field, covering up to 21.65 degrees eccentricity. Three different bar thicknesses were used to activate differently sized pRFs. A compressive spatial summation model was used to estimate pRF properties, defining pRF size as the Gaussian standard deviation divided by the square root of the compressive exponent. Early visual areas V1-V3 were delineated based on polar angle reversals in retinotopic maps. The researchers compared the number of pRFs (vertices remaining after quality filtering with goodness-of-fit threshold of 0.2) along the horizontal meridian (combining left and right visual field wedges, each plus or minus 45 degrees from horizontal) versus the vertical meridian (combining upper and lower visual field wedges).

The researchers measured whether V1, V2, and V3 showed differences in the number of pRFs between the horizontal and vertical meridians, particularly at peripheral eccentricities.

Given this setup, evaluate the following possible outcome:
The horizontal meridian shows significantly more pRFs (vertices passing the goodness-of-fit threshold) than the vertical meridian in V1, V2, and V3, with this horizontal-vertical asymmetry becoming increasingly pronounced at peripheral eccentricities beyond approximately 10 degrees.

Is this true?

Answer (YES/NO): NO